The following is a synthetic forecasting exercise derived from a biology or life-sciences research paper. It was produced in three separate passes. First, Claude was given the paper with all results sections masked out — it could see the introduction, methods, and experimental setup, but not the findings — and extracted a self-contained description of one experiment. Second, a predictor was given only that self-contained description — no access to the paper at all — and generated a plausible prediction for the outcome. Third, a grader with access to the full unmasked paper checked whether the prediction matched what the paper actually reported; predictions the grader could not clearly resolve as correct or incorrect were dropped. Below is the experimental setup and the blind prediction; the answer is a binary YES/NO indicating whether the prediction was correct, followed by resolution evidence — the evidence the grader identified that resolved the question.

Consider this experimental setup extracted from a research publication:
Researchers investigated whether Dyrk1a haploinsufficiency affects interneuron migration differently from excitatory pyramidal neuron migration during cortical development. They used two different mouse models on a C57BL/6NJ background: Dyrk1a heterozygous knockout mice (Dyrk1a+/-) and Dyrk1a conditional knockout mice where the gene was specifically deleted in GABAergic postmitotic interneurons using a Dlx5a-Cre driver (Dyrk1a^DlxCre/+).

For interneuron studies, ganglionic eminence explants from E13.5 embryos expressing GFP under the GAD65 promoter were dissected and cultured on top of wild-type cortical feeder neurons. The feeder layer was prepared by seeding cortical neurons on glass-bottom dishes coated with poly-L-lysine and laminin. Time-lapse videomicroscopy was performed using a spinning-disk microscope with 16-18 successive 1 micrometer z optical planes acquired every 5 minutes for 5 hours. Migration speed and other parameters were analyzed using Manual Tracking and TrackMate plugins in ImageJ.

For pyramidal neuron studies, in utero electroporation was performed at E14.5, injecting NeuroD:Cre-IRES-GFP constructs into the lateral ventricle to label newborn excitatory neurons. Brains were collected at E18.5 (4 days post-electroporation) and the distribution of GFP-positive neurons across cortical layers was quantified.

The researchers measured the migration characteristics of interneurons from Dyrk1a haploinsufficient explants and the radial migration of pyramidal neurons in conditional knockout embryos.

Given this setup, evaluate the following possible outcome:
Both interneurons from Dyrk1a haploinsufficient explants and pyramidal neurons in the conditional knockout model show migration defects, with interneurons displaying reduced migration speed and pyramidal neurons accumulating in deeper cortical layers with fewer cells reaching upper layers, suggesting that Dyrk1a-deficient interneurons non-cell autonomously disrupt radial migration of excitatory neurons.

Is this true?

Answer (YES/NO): NO